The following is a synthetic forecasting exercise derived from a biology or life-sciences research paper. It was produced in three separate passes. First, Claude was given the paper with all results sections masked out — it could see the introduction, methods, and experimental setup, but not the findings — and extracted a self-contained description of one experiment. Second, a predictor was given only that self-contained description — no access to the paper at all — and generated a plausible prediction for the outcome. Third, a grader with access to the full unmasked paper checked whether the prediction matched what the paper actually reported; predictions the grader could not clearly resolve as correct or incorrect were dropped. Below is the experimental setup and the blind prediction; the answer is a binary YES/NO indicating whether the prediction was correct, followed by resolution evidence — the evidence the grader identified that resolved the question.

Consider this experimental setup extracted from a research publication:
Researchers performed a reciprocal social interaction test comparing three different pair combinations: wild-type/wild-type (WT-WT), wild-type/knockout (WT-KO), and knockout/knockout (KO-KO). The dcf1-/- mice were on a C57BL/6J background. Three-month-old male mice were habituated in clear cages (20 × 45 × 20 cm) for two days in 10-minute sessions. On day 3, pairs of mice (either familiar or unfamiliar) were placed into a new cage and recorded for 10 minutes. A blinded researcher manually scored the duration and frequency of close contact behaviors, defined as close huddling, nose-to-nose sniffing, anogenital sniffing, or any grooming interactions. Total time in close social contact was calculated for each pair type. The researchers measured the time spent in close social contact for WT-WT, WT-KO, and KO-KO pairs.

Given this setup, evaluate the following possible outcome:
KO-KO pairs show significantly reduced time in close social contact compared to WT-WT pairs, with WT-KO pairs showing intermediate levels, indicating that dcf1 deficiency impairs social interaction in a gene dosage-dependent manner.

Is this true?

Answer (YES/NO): NO